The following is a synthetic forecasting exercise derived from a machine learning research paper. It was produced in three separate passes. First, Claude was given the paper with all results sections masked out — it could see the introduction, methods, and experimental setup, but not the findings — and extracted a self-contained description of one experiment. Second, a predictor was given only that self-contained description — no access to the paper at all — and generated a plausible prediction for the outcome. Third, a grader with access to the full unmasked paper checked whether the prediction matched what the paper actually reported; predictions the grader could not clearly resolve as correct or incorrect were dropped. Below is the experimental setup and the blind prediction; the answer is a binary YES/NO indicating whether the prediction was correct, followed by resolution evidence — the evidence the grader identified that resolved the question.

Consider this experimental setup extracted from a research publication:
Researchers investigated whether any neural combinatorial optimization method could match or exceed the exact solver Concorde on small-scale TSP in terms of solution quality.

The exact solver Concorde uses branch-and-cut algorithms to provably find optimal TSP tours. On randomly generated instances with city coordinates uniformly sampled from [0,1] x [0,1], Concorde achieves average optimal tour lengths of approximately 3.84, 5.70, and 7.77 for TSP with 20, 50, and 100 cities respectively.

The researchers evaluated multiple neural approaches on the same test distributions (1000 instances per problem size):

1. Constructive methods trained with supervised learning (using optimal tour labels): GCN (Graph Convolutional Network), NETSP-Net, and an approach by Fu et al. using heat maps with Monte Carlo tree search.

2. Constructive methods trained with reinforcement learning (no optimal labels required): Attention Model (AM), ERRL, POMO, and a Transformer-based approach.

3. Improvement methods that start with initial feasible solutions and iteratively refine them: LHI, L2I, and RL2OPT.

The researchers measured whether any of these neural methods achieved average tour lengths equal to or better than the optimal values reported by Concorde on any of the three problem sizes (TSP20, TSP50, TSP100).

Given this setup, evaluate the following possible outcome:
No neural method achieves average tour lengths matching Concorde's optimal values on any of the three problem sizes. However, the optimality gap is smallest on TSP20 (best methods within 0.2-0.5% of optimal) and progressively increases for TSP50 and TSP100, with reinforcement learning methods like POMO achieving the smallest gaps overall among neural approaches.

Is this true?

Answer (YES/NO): NO